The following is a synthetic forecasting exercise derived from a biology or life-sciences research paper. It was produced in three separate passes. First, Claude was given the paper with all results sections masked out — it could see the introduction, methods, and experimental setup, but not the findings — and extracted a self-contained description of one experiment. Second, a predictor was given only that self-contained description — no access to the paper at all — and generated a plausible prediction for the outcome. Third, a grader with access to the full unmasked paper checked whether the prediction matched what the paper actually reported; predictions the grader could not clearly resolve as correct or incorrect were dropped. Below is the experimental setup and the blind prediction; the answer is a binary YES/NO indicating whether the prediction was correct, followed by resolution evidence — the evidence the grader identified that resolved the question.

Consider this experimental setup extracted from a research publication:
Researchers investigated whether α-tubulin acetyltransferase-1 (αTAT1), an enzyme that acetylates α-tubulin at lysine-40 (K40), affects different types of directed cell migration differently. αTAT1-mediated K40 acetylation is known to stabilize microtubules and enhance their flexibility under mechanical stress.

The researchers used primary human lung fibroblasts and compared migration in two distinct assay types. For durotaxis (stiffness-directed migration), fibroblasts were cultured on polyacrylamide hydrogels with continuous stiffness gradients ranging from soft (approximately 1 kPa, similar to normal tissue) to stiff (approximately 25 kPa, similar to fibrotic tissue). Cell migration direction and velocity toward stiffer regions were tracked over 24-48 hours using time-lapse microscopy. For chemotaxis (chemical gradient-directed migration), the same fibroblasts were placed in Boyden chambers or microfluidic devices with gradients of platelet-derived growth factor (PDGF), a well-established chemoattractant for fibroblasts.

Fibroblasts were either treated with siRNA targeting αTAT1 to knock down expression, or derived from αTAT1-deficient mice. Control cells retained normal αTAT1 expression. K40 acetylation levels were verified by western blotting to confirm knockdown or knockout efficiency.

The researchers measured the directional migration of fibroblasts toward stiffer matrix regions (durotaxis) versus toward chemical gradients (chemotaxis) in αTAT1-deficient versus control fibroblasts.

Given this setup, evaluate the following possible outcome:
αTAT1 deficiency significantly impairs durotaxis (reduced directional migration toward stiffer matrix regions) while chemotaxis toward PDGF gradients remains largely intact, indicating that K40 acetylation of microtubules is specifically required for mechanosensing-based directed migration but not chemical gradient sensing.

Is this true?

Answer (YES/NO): YES